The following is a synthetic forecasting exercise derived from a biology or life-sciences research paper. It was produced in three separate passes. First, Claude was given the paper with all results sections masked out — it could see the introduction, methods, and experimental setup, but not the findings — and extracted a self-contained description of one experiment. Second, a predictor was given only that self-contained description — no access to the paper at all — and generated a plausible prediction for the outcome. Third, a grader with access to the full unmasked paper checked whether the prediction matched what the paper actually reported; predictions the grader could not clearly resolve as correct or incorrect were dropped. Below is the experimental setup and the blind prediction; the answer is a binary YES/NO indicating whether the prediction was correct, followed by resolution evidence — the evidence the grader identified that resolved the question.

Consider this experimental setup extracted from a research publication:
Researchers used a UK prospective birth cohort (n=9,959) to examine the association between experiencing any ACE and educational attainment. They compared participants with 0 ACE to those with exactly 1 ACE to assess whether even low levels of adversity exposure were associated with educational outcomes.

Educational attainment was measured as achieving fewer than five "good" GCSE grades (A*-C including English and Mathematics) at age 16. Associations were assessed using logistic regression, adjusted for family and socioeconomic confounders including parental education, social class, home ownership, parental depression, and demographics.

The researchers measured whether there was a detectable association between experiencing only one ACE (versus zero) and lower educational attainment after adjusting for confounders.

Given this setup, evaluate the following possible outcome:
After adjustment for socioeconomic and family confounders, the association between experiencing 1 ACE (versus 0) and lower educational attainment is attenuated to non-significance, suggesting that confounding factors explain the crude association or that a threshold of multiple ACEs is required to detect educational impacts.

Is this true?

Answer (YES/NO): NO